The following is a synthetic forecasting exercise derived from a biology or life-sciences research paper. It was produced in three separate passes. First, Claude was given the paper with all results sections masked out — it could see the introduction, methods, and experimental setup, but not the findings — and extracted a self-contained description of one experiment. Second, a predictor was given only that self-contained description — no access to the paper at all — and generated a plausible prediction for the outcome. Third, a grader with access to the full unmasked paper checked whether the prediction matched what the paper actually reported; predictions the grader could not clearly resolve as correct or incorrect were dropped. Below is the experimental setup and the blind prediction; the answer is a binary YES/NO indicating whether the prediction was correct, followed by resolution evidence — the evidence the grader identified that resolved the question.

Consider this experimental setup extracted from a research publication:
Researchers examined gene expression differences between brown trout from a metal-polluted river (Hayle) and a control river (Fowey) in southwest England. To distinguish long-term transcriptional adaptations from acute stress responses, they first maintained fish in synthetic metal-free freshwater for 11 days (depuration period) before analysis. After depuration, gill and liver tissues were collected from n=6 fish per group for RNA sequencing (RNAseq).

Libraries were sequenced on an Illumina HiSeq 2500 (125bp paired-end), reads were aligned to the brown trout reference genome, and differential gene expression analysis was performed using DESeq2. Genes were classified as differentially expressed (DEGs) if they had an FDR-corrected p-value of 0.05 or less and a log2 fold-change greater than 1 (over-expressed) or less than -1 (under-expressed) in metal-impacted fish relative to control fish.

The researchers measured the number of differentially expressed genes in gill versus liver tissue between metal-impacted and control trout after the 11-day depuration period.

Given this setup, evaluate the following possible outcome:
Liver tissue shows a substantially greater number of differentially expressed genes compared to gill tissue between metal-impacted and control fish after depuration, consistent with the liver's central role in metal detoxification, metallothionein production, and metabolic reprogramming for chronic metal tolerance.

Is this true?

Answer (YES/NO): NO